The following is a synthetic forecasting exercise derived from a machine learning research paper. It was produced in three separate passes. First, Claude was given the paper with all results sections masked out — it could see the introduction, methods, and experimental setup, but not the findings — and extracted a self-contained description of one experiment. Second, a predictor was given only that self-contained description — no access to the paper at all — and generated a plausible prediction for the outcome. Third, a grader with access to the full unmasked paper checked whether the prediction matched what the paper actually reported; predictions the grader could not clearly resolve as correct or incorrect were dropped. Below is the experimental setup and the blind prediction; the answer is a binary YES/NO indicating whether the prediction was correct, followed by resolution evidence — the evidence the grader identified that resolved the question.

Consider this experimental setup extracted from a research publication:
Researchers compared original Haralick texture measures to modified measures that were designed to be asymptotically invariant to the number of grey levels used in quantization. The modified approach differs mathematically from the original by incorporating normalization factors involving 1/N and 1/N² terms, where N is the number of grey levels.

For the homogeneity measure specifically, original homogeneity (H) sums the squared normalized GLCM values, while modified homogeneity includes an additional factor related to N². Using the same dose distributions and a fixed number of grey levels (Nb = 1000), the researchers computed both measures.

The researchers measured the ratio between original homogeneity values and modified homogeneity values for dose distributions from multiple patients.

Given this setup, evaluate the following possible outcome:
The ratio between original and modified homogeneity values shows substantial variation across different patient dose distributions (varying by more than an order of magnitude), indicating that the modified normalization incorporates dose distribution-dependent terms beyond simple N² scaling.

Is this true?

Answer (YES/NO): NO